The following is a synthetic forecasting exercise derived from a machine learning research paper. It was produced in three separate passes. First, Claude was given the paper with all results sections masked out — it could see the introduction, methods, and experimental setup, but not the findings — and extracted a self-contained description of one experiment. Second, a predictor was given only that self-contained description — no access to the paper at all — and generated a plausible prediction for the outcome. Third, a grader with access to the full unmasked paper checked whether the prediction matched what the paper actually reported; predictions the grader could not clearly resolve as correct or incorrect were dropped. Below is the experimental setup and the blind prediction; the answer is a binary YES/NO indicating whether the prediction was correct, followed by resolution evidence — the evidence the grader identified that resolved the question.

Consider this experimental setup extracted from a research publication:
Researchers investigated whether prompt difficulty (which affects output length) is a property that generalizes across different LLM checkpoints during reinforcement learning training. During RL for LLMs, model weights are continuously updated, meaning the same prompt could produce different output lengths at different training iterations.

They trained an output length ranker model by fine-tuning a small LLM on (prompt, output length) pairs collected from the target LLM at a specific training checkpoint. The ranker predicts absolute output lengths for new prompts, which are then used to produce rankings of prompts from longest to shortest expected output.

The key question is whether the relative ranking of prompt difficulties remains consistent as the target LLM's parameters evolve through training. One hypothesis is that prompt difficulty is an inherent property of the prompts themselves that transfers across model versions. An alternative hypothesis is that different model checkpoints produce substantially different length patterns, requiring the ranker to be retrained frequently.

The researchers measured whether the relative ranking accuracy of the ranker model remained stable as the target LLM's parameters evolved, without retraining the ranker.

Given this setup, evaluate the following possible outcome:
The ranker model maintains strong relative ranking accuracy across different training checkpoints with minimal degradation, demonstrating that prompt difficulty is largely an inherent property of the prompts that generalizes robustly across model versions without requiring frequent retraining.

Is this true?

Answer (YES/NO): YES